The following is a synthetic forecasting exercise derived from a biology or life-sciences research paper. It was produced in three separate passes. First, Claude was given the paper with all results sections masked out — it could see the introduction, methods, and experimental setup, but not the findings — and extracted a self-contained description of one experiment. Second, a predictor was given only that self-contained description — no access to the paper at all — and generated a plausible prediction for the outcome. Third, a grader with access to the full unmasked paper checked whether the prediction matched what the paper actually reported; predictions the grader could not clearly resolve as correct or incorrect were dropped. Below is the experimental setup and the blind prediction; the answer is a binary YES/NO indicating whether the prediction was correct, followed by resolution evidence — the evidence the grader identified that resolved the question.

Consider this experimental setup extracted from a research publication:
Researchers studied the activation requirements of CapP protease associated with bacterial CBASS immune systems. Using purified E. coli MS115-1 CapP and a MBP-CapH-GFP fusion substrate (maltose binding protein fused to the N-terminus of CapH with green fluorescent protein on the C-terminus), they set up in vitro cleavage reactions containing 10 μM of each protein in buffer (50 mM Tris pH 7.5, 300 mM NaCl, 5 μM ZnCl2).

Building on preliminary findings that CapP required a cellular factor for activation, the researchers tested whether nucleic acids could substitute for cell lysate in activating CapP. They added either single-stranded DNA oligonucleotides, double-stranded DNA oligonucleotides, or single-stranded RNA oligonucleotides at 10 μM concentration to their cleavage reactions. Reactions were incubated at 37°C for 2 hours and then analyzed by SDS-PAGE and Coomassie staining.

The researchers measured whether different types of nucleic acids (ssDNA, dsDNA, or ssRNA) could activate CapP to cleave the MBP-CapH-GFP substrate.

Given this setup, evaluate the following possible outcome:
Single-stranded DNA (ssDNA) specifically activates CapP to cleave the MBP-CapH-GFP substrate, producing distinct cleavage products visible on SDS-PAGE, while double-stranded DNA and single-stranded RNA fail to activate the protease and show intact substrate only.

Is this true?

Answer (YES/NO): NO